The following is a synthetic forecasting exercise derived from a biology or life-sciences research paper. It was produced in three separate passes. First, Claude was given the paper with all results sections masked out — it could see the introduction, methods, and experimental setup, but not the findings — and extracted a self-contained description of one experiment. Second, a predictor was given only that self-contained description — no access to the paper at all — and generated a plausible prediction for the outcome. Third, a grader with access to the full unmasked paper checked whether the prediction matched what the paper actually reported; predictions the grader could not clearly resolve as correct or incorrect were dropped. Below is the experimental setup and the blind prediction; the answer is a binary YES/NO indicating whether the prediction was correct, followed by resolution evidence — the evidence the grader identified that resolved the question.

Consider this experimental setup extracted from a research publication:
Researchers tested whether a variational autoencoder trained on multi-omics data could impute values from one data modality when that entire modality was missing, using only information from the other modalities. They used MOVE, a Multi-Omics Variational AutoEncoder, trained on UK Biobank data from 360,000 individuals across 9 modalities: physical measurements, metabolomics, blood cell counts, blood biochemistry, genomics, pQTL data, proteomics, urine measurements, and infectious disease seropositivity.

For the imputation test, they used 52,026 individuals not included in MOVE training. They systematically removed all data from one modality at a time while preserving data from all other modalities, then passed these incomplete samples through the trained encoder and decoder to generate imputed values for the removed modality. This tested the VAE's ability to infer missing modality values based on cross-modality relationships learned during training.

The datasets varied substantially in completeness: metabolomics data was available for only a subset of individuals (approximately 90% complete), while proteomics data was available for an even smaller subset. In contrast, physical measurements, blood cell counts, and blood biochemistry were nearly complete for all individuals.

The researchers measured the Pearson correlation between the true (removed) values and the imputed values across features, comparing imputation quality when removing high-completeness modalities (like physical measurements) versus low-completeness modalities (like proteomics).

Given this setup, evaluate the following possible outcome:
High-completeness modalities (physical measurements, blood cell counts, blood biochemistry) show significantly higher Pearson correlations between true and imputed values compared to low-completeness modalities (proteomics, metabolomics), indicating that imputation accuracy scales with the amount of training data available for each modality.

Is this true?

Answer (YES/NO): NO